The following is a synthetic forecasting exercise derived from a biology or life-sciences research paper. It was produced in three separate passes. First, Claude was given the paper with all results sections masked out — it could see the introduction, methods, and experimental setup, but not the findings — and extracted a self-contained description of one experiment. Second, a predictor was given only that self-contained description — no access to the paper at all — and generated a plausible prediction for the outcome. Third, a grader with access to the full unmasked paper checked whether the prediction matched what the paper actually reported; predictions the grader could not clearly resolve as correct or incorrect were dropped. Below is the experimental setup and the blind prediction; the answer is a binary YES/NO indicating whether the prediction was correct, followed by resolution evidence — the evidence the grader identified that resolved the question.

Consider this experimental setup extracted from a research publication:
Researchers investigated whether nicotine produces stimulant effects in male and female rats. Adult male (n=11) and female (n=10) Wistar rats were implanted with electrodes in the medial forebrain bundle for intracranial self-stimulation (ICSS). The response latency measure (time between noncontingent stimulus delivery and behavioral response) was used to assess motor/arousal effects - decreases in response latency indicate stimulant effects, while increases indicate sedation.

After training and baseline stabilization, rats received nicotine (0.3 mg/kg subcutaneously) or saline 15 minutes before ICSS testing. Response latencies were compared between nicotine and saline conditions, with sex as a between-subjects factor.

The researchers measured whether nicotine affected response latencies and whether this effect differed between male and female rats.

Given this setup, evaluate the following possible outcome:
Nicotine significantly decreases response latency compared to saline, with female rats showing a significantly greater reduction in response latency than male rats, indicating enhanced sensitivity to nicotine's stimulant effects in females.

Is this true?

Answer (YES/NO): NO